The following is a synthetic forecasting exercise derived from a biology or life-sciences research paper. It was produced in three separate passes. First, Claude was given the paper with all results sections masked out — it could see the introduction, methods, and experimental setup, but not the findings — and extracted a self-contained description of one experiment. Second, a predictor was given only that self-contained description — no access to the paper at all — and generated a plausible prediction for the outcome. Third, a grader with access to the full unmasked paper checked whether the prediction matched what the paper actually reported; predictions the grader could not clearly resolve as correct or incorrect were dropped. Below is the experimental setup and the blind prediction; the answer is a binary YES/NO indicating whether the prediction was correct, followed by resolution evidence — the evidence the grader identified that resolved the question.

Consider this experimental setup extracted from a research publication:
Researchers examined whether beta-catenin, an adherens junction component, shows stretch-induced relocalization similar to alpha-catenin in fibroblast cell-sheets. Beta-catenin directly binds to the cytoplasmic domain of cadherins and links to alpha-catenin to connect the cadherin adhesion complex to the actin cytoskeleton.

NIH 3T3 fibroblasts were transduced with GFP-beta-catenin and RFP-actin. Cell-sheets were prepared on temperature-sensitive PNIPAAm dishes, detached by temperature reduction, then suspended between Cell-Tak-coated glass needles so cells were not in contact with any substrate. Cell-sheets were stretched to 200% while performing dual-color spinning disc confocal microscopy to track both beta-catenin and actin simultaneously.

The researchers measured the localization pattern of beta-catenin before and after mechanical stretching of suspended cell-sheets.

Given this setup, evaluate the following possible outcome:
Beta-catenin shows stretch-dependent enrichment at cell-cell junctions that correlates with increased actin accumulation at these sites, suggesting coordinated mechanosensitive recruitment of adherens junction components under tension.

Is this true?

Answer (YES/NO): YES